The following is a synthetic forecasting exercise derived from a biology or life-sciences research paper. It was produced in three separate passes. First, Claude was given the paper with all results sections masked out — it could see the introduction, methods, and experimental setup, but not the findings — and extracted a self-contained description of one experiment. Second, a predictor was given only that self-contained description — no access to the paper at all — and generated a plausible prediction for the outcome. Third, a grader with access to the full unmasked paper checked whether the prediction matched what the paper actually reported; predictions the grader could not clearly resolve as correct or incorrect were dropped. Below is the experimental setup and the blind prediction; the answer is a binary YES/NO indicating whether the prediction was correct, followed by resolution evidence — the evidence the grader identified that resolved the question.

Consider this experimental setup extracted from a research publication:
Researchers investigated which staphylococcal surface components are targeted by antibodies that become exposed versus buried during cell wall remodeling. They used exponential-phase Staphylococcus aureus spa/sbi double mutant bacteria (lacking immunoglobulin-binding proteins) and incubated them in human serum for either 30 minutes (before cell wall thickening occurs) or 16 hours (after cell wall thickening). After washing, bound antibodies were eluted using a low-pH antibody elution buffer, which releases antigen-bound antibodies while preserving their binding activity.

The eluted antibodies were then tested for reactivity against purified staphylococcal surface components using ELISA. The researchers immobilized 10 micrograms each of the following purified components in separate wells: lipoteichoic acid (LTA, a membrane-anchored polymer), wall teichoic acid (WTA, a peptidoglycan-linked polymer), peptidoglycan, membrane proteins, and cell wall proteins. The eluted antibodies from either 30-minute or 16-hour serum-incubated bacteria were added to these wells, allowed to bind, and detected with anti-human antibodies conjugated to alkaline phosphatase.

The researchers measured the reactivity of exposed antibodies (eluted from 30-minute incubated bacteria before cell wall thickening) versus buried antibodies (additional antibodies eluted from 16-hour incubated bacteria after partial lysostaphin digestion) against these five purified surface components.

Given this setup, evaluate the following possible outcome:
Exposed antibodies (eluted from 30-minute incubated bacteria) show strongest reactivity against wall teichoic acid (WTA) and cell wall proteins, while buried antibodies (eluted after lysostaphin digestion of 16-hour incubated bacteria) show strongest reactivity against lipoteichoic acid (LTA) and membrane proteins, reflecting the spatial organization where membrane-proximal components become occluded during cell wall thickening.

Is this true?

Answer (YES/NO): NO